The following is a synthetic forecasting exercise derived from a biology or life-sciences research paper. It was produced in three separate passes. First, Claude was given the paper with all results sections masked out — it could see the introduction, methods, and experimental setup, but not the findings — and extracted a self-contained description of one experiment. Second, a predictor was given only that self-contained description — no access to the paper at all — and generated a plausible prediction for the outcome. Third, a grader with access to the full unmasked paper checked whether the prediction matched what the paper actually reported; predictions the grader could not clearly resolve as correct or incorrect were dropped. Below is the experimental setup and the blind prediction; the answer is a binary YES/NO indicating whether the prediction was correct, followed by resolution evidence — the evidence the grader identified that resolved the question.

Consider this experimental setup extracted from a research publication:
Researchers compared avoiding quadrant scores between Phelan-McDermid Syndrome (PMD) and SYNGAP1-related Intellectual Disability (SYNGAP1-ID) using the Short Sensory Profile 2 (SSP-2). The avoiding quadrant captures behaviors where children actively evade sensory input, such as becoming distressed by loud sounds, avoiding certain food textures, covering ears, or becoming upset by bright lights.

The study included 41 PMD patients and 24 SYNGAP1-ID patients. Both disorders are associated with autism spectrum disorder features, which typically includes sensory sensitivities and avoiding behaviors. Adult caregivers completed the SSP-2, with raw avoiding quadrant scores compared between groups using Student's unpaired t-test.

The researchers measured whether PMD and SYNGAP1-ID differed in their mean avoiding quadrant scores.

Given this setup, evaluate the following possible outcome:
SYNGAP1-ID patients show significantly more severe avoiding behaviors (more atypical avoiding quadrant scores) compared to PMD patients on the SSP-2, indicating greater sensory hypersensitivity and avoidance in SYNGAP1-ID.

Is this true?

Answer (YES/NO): YES